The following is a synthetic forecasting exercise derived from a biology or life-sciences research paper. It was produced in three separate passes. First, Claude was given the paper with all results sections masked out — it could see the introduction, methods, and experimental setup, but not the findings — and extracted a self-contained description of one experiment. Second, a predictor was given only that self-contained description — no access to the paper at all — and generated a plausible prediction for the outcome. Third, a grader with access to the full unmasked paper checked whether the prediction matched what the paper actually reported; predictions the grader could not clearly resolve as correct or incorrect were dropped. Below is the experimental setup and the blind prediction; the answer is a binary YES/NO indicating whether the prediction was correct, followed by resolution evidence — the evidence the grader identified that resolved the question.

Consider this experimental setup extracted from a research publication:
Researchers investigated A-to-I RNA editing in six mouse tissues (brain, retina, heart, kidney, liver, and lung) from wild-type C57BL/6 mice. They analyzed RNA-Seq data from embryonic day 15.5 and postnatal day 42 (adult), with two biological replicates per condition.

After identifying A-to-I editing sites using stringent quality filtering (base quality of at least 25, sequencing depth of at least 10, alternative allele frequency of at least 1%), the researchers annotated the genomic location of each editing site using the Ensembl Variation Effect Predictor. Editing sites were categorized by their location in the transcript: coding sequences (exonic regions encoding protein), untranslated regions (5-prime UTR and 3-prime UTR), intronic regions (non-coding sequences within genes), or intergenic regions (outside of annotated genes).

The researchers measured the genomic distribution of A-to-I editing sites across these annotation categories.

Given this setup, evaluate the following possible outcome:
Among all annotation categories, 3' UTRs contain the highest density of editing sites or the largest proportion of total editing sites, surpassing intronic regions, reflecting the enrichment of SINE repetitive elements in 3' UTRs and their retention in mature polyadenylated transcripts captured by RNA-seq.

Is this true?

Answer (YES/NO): YES